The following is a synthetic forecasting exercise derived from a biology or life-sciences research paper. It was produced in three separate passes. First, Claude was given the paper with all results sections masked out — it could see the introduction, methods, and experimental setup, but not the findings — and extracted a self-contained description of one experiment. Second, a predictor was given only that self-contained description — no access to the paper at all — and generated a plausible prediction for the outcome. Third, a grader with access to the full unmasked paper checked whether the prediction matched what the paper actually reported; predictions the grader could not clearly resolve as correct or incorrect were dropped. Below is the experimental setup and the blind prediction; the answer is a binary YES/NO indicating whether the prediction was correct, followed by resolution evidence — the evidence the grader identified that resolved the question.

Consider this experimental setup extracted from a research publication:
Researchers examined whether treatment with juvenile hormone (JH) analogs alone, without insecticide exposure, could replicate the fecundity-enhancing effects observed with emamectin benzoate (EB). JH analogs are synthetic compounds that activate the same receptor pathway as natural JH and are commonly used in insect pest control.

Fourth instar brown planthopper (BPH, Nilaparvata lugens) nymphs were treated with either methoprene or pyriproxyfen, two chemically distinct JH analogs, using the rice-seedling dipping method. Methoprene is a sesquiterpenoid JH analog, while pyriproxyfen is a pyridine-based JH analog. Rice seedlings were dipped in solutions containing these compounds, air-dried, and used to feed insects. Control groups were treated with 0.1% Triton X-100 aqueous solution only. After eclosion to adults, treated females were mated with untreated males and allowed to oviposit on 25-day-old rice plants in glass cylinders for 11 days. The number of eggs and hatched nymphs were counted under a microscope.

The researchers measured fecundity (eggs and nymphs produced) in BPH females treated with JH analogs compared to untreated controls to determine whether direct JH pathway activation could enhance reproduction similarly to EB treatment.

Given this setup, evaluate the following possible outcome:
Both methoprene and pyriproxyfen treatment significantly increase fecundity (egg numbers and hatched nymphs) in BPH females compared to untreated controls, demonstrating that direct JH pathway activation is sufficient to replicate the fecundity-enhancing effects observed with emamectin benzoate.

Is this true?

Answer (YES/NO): YES